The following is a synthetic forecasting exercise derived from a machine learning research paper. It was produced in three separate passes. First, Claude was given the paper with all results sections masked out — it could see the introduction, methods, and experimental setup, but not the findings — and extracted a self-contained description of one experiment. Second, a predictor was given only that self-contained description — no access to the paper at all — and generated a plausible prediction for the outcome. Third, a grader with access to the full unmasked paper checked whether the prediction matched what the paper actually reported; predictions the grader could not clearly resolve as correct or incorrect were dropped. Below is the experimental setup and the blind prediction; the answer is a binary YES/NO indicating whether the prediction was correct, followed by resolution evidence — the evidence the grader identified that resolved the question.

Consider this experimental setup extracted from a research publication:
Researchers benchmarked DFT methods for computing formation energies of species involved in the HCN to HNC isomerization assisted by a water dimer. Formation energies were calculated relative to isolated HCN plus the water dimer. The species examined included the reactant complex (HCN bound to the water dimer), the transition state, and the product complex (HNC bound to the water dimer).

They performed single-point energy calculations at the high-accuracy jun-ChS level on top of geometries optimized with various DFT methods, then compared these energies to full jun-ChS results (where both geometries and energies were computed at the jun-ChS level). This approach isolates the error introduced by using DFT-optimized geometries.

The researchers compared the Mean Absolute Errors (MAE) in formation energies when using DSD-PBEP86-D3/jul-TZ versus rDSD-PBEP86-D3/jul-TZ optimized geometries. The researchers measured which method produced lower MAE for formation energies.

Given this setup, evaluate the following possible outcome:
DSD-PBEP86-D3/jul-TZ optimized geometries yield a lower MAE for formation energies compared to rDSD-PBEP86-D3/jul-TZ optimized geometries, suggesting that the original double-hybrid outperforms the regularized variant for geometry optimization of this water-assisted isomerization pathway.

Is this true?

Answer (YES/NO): NO